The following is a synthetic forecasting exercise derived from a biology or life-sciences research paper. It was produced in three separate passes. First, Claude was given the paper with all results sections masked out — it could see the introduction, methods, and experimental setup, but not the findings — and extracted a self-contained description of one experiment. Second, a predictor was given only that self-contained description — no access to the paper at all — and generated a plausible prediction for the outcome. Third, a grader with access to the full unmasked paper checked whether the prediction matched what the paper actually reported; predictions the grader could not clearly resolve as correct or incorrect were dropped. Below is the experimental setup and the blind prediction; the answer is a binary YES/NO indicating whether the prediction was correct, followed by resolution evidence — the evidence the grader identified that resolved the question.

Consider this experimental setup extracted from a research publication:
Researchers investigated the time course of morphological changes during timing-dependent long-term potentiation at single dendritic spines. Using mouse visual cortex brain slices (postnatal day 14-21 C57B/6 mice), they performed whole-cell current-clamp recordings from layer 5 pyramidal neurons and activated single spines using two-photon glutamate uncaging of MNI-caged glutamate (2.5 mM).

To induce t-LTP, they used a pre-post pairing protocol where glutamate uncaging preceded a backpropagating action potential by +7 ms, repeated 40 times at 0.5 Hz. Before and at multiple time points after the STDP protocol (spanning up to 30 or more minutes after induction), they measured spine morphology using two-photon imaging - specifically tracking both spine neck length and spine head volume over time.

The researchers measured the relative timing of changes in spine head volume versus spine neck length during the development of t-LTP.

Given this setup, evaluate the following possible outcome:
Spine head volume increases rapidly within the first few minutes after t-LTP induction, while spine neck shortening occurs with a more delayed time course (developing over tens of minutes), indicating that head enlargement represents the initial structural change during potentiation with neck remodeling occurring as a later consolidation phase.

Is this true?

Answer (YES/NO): NO